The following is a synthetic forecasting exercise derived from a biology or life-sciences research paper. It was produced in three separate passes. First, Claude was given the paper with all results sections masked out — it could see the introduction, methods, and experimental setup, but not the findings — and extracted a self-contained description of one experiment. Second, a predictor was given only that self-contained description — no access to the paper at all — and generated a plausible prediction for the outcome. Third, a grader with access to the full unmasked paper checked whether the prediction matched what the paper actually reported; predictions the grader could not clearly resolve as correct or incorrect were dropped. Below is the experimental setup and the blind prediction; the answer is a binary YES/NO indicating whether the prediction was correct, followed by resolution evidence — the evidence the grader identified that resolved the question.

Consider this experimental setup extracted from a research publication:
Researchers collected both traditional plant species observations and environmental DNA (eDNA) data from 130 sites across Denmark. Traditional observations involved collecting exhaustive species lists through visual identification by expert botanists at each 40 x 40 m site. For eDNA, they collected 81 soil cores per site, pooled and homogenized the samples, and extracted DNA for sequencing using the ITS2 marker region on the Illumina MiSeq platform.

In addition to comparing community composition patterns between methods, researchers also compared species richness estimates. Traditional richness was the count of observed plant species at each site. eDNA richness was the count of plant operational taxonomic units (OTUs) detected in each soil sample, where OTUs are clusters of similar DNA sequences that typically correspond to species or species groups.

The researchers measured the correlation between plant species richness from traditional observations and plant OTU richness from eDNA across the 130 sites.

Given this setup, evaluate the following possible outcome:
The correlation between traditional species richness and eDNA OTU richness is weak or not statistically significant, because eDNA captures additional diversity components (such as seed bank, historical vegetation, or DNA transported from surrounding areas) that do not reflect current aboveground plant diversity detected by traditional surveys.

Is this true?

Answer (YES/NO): NO